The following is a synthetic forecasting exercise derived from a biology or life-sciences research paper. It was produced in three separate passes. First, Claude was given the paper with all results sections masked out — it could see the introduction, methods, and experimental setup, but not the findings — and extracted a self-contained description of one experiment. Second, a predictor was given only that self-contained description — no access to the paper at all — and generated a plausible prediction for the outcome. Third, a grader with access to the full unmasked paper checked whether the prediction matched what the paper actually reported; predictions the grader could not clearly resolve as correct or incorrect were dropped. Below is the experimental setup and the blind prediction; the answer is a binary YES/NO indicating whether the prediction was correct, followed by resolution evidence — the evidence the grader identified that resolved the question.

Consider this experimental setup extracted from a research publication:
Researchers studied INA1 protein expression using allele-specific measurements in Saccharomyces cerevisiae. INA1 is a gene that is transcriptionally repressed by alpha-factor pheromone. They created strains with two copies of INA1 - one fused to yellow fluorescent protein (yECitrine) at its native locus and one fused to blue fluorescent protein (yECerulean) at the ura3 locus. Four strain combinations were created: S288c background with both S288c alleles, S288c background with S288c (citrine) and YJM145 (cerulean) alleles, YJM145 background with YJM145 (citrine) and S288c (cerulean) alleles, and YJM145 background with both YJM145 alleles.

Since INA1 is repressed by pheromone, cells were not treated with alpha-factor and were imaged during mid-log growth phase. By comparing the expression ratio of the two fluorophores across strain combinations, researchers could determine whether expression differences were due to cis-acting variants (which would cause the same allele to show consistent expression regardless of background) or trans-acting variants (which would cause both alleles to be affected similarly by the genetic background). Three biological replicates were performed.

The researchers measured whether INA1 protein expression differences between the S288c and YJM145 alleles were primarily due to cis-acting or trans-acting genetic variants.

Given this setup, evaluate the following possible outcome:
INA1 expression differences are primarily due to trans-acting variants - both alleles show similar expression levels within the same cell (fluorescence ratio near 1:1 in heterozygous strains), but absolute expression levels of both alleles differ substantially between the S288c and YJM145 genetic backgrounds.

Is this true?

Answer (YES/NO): NO